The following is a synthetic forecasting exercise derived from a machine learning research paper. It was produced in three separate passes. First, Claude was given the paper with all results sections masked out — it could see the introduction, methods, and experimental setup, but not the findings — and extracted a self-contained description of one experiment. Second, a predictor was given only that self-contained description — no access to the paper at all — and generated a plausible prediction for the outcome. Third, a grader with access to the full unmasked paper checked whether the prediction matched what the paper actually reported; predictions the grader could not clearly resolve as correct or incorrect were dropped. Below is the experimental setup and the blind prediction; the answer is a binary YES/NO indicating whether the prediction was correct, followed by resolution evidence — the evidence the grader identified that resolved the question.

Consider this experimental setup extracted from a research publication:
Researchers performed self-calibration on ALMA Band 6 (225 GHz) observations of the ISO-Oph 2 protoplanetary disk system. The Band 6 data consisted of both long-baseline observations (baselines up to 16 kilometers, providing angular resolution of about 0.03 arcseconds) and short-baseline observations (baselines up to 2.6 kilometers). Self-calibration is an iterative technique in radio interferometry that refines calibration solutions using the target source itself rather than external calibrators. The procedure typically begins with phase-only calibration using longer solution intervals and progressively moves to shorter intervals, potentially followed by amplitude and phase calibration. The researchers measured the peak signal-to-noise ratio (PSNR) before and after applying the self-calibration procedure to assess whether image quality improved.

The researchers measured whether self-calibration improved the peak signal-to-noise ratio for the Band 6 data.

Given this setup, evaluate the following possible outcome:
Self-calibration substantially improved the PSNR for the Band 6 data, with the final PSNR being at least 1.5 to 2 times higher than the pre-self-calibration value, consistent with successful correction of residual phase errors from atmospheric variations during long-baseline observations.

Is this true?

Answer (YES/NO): NO